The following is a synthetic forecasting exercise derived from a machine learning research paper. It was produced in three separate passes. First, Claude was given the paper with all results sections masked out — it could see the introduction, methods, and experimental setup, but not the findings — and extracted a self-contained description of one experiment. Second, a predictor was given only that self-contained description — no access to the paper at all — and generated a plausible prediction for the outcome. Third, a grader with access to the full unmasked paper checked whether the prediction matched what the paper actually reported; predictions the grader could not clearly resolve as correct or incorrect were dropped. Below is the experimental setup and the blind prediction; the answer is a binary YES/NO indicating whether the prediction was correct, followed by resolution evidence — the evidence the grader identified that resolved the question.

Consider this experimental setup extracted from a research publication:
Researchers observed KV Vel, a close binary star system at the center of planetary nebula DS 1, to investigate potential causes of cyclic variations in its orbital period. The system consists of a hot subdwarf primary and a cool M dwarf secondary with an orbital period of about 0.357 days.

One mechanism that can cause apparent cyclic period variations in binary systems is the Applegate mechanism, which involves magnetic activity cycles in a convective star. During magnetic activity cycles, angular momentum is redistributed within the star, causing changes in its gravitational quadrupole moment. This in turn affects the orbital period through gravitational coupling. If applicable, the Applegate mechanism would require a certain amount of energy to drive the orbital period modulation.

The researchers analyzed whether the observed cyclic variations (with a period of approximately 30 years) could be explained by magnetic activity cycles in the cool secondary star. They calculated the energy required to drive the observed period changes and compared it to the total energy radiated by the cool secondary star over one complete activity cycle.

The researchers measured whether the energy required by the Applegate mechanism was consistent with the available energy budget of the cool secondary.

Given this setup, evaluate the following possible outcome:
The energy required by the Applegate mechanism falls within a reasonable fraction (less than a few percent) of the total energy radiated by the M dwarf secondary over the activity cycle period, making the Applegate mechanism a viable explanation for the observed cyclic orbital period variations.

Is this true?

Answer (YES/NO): NO